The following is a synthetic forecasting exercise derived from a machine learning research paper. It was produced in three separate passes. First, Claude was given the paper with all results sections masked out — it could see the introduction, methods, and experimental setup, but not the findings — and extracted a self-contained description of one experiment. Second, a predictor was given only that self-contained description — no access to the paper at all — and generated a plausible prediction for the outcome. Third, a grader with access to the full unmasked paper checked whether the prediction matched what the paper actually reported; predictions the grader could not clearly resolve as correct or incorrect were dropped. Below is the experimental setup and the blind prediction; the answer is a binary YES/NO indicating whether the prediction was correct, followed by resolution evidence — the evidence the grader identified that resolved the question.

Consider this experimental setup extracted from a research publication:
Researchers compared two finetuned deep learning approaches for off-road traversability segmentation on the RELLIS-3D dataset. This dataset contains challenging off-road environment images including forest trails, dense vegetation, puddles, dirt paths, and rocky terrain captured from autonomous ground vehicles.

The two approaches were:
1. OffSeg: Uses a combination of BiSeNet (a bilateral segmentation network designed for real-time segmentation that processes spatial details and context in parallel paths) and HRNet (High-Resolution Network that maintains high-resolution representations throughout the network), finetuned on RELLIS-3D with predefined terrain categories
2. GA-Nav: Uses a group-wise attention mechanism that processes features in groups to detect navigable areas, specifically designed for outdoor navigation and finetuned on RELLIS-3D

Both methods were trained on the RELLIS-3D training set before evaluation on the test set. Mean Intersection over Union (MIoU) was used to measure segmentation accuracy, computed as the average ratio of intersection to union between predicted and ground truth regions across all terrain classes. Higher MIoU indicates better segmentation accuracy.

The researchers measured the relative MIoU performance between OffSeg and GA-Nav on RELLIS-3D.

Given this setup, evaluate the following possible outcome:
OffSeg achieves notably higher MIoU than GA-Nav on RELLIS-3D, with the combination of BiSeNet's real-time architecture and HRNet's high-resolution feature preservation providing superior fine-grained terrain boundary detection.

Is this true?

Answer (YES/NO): YES